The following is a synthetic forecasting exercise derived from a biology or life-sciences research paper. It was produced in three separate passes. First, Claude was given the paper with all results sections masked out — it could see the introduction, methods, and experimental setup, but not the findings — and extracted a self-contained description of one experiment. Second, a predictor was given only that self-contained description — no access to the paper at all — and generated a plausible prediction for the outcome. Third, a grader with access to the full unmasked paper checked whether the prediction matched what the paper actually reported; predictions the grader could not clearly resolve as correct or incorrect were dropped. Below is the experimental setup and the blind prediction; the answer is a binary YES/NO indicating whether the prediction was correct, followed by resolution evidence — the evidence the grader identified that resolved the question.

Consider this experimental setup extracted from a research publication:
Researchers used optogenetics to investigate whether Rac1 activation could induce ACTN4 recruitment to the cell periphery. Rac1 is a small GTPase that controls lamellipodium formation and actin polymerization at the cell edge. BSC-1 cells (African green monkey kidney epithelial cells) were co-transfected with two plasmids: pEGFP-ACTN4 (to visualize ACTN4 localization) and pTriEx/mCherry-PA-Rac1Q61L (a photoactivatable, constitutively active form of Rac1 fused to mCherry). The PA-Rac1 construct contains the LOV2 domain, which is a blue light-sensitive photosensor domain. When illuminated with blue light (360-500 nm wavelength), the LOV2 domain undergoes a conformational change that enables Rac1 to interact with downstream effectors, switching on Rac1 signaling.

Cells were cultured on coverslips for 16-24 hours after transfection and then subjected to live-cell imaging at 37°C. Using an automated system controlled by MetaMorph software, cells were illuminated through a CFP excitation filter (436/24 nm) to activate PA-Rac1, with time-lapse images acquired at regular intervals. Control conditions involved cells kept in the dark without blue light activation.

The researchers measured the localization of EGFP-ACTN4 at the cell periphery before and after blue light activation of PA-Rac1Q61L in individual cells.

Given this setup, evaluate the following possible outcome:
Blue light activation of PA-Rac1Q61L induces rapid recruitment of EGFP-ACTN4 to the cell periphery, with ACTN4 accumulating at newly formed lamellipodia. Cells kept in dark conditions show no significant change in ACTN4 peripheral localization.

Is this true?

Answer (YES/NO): NO